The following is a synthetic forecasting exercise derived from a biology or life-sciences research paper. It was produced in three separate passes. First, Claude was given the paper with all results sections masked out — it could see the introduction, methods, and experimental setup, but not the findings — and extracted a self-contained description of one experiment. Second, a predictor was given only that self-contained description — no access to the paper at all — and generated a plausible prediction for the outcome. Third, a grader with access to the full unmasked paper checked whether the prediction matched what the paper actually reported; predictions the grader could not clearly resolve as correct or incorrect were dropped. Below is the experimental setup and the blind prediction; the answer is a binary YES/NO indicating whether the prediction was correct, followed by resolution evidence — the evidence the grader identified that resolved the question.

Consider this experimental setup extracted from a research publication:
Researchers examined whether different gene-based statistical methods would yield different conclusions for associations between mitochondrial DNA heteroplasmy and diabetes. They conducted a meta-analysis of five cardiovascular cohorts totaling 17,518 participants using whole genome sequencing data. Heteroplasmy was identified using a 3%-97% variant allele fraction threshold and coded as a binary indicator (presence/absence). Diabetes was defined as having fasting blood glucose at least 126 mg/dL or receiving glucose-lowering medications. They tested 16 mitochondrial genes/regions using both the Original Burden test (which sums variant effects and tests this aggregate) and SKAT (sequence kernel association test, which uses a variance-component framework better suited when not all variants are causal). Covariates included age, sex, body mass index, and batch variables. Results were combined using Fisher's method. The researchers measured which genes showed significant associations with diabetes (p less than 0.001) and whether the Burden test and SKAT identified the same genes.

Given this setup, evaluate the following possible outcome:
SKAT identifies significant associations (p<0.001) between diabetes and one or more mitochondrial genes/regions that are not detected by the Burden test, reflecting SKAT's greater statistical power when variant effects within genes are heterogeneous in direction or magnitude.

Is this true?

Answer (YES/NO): YES